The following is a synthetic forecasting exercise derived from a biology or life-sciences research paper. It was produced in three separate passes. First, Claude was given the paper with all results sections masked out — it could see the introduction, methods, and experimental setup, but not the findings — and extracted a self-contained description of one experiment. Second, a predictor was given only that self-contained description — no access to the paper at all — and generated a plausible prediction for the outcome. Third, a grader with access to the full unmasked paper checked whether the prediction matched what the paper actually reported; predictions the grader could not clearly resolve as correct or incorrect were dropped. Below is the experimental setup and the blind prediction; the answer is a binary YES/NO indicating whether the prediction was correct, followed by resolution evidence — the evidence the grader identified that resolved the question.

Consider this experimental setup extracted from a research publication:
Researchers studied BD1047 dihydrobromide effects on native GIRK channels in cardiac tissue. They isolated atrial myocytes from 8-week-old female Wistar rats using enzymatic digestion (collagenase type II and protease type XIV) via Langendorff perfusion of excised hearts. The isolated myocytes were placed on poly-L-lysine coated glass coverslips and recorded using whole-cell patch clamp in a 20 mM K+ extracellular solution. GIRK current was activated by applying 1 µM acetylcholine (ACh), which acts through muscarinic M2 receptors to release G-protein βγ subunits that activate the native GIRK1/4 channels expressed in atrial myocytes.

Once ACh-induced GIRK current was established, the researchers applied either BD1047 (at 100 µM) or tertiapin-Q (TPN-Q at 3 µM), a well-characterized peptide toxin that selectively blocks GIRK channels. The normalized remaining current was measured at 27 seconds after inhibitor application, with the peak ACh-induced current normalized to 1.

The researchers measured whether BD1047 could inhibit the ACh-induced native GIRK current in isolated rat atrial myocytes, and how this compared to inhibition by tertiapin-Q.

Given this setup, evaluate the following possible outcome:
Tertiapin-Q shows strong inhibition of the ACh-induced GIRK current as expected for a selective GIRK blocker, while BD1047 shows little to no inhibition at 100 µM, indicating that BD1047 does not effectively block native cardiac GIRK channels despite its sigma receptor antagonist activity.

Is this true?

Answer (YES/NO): NO